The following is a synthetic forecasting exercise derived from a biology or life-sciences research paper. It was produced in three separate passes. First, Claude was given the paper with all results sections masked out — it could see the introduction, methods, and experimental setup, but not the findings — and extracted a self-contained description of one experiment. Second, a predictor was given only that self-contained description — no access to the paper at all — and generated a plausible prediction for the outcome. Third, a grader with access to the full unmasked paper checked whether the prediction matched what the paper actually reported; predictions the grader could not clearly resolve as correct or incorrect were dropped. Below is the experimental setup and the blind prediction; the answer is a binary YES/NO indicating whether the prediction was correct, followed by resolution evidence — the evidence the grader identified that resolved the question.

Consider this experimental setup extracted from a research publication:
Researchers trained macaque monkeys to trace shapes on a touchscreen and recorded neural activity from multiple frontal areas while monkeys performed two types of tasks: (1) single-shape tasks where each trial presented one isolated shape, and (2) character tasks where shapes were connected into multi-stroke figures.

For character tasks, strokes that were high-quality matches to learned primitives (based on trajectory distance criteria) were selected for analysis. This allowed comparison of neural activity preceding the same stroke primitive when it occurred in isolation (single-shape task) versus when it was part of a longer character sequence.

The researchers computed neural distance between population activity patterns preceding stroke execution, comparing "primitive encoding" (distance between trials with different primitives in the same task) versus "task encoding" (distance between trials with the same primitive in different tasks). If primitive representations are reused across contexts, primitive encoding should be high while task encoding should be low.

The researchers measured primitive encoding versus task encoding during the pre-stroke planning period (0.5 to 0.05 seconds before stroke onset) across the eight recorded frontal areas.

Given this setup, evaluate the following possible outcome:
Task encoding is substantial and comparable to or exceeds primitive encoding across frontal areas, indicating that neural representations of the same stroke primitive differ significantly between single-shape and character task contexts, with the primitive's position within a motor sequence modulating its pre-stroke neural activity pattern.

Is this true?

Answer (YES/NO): NO